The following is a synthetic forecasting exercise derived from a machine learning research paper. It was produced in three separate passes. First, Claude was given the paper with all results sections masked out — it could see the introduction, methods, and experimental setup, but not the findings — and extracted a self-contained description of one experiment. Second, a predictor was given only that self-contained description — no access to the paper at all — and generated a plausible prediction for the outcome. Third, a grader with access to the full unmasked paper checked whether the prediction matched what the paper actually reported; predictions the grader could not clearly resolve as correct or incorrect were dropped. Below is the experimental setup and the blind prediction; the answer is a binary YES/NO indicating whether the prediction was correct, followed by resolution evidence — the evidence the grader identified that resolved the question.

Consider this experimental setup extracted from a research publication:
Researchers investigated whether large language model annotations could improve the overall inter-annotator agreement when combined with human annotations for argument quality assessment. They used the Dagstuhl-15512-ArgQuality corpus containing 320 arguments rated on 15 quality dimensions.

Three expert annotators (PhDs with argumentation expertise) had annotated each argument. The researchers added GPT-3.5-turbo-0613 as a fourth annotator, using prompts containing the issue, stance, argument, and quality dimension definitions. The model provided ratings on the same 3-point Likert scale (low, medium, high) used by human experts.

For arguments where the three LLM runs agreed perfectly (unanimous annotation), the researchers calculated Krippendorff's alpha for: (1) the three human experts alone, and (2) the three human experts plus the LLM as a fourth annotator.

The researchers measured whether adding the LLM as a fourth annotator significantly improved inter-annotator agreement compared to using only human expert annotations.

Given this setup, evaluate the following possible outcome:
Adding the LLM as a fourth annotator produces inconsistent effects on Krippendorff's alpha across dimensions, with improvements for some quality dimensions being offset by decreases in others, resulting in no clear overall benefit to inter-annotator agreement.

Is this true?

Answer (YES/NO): NO